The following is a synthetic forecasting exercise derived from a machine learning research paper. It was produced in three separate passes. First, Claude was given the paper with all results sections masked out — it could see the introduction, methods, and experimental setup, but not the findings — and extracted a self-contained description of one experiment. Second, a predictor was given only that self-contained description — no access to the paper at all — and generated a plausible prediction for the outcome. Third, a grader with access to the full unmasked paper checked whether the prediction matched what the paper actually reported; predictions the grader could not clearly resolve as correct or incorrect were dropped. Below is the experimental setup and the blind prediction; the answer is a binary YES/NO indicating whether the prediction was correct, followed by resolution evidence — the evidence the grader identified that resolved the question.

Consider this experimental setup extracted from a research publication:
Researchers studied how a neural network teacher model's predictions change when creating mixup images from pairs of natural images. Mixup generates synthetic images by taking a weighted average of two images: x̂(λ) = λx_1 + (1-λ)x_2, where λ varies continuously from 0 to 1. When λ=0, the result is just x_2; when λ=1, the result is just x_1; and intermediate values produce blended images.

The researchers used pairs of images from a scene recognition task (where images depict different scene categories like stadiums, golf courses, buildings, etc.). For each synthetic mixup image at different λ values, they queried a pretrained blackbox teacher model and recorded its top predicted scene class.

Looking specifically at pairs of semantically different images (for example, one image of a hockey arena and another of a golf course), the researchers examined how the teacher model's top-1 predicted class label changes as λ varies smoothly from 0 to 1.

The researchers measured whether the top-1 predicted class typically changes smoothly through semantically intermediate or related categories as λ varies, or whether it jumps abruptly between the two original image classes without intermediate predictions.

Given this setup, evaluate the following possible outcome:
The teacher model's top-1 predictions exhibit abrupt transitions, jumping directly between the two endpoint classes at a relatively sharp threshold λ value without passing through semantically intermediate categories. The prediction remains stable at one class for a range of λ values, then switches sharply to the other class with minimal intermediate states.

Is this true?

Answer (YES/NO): NO